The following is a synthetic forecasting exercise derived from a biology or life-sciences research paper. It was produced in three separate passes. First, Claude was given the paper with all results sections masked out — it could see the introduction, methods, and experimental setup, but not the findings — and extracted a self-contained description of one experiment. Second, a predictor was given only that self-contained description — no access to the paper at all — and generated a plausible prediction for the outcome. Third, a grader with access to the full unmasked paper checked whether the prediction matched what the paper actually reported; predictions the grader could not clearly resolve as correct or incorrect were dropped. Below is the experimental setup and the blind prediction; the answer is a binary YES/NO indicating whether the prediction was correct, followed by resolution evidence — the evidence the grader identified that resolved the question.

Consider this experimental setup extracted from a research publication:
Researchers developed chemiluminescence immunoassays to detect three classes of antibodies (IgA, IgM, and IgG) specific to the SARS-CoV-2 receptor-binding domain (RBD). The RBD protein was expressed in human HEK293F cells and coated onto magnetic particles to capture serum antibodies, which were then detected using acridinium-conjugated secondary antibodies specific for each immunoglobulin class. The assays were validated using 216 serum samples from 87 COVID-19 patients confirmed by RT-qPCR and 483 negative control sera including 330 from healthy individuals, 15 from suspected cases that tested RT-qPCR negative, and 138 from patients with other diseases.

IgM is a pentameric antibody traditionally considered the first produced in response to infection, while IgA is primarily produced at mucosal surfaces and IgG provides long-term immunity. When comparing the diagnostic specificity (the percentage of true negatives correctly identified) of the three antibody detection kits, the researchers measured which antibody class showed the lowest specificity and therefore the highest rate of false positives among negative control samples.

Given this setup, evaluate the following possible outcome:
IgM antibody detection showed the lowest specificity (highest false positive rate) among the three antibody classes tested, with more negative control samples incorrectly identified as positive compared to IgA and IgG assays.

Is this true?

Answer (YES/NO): YES